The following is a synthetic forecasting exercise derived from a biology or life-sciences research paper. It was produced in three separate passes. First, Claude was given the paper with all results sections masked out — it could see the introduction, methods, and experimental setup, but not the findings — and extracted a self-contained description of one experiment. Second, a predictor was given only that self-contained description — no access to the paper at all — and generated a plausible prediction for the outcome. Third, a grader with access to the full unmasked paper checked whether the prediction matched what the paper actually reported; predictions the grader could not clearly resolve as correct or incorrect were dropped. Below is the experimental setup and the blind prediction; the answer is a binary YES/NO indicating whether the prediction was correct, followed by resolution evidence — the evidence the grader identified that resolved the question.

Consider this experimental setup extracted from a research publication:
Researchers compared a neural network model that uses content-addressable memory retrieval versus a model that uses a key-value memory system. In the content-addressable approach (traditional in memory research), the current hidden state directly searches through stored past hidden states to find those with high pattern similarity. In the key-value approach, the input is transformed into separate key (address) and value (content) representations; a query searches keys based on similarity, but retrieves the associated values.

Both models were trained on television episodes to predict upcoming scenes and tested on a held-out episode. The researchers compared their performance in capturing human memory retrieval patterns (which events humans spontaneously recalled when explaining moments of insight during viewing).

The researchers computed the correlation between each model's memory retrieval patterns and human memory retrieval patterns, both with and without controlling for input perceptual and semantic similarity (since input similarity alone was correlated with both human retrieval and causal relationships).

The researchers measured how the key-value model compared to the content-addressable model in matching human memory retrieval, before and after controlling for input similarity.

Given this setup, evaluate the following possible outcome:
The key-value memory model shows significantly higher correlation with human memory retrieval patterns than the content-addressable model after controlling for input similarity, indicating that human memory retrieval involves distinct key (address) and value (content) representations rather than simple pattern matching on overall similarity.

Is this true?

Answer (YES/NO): YES